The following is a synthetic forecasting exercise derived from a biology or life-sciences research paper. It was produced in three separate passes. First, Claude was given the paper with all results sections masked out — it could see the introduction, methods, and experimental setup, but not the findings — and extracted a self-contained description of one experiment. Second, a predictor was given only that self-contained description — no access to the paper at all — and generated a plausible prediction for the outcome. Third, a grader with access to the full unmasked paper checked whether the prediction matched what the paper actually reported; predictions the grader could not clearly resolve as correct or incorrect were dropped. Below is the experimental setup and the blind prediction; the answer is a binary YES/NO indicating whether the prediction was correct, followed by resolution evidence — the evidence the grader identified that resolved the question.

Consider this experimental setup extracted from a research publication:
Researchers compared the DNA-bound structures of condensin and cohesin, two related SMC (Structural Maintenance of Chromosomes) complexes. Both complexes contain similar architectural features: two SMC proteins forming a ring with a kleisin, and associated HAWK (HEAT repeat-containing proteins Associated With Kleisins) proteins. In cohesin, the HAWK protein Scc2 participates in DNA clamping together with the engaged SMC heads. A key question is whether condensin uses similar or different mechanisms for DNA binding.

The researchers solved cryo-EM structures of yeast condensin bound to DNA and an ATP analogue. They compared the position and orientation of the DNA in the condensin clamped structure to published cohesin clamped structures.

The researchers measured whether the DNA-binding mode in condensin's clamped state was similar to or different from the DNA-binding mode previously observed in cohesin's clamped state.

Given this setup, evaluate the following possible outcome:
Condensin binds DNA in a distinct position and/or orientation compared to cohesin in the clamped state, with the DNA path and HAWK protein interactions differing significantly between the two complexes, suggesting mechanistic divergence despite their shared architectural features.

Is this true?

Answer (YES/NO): NO